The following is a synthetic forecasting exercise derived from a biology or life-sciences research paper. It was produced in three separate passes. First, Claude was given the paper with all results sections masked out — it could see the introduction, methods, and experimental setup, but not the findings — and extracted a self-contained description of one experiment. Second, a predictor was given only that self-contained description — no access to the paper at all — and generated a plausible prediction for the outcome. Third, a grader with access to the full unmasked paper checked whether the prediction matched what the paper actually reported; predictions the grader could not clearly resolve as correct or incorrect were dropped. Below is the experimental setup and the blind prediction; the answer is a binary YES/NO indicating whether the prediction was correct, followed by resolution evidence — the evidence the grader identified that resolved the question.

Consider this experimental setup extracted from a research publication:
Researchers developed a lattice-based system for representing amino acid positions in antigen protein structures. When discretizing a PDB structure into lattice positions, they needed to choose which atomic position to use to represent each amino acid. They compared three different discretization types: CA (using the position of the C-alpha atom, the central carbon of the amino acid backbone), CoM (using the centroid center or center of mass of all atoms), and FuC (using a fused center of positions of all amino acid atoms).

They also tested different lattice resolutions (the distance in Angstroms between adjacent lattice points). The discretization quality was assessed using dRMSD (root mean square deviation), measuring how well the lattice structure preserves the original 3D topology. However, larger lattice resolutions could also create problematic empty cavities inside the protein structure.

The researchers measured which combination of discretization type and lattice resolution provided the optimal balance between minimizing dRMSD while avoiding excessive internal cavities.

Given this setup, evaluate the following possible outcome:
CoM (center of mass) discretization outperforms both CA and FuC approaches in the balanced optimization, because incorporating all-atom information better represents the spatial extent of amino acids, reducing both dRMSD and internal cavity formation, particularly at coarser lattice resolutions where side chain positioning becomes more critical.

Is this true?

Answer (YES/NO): NO